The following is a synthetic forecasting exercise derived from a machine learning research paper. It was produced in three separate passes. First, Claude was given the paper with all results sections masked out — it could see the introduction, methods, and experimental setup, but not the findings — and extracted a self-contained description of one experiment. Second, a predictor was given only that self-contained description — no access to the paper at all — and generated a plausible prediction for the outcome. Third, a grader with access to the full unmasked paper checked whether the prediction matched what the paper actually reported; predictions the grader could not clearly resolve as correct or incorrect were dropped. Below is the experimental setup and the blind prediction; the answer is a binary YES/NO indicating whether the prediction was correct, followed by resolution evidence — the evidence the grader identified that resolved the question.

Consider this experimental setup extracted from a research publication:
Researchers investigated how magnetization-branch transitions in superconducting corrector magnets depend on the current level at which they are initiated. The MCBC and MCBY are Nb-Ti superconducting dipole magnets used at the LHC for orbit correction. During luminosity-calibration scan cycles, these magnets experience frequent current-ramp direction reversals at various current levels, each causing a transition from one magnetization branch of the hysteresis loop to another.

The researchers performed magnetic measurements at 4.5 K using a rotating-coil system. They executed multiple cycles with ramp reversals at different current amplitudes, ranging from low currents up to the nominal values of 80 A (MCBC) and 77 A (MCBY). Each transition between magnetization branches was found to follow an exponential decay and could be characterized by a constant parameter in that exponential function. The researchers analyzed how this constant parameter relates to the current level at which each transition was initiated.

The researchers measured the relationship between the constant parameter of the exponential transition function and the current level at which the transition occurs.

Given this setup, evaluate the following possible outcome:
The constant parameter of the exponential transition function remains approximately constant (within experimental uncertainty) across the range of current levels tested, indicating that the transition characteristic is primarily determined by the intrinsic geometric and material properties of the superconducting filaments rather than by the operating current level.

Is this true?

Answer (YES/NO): NO